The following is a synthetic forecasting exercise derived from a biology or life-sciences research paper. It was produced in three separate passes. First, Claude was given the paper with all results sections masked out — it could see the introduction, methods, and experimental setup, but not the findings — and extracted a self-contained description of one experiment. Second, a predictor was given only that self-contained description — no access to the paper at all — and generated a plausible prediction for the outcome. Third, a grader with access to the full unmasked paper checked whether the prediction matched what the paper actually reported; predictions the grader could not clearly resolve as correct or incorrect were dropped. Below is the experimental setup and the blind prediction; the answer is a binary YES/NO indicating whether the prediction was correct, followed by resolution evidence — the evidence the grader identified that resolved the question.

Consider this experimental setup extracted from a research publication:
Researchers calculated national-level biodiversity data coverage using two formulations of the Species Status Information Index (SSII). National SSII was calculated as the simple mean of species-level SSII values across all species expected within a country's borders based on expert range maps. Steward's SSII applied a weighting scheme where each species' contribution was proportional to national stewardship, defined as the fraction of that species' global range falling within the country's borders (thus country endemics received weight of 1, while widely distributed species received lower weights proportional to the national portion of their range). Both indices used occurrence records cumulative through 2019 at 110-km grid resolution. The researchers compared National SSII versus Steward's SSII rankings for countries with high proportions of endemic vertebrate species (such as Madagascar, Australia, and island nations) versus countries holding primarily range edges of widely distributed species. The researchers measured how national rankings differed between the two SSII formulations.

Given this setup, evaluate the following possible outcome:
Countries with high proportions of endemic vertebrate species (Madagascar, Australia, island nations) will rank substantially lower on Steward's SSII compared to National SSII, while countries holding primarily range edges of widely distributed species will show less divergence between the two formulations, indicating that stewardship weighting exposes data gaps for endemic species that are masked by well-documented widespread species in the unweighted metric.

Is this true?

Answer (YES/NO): NO